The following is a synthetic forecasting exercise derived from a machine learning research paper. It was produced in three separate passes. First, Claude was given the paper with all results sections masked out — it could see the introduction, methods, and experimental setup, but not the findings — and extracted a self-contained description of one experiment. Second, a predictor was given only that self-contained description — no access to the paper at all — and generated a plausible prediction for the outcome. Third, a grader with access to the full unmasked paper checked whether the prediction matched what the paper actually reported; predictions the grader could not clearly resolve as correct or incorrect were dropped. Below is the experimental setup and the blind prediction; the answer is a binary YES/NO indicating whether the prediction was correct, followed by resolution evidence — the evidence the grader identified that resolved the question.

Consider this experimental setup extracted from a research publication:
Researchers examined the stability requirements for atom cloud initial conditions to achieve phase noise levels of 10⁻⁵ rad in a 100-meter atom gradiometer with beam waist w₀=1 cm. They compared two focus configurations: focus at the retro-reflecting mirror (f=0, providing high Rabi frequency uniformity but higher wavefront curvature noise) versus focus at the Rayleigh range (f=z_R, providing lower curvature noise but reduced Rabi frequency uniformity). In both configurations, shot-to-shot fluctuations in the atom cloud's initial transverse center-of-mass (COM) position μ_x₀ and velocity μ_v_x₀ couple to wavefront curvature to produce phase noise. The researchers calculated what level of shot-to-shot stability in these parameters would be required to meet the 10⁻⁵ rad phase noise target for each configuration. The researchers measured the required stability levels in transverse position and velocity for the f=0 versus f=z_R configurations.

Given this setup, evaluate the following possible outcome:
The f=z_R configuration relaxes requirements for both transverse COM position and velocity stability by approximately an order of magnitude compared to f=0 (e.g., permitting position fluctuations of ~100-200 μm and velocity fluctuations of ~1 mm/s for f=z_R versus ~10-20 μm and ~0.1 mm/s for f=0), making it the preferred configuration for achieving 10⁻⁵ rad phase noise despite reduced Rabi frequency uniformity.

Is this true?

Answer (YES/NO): NO